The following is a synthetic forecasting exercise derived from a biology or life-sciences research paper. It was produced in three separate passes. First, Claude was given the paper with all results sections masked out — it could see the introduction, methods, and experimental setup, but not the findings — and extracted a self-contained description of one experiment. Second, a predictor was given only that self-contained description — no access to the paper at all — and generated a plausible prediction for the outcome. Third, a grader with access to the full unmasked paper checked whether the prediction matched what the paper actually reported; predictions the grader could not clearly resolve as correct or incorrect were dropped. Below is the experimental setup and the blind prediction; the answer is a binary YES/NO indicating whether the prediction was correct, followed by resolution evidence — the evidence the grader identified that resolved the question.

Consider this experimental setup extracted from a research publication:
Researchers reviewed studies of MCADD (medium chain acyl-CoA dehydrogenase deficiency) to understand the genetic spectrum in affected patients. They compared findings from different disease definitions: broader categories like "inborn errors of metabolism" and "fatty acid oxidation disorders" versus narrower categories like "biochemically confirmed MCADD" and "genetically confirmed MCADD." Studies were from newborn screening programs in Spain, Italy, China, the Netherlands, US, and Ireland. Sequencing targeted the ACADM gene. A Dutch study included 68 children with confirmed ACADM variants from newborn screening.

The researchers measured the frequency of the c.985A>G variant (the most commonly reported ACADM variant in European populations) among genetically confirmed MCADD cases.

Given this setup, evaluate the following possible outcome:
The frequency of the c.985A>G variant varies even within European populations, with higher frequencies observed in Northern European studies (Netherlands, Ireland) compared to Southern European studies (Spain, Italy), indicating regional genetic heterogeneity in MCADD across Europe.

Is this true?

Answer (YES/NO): NO